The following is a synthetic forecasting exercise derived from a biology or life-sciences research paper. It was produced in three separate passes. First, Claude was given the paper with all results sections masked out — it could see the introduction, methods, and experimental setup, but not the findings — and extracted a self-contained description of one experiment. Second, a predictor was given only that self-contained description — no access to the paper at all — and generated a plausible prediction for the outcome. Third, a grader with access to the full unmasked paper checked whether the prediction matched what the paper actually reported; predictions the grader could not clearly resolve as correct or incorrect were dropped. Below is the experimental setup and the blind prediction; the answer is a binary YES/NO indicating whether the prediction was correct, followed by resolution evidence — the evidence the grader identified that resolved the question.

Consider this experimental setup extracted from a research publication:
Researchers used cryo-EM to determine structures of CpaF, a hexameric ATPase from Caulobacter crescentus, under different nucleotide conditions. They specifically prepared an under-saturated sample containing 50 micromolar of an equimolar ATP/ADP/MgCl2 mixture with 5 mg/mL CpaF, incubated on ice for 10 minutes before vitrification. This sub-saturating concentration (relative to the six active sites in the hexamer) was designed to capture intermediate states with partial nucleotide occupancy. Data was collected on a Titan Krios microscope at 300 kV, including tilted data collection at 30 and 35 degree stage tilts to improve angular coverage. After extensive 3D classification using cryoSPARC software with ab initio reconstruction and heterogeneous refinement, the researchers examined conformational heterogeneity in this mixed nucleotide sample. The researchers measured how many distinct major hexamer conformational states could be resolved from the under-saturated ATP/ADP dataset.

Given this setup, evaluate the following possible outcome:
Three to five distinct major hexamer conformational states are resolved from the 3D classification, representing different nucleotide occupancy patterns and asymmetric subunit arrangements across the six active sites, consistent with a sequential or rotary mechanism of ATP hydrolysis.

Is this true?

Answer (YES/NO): NO